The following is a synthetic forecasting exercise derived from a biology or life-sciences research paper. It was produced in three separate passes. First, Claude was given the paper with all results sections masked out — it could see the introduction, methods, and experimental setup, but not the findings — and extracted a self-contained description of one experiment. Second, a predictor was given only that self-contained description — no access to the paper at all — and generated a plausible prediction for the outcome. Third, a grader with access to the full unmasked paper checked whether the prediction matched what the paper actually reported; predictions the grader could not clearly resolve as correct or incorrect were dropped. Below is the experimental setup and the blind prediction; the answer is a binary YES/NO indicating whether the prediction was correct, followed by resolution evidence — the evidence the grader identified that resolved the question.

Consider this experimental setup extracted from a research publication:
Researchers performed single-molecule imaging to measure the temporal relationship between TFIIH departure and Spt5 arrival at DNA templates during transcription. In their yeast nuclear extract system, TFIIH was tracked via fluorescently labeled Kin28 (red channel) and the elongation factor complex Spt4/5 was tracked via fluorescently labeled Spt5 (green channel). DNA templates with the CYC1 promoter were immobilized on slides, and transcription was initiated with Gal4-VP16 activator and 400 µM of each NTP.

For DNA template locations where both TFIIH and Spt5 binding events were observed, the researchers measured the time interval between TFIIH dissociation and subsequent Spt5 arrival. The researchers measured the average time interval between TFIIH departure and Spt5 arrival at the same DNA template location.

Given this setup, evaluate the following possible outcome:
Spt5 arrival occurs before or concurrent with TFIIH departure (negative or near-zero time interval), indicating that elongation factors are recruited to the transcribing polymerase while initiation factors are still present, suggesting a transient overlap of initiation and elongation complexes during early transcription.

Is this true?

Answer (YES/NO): NO